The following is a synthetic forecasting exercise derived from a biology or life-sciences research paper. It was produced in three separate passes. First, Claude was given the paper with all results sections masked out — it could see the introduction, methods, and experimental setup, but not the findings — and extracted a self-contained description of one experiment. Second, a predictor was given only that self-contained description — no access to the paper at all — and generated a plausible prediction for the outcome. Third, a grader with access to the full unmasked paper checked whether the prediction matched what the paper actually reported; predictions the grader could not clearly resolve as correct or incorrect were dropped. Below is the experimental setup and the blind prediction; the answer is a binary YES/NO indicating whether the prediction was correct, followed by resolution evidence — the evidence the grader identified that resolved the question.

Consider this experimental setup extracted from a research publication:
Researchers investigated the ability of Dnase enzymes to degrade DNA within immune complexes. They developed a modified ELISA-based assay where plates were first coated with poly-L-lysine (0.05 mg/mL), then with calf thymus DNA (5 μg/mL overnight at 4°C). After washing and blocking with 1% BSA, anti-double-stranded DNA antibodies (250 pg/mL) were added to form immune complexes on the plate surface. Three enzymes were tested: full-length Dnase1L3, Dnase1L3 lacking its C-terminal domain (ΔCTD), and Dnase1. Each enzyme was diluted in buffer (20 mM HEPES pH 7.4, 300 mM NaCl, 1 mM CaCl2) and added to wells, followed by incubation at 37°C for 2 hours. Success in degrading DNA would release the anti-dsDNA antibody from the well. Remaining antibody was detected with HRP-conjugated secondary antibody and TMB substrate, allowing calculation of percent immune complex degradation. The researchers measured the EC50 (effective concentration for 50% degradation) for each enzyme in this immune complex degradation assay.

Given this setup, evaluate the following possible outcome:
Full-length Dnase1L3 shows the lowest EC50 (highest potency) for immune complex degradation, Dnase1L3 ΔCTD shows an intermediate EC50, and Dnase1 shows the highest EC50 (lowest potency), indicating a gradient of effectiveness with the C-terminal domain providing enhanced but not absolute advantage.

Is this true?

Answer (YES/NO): NO